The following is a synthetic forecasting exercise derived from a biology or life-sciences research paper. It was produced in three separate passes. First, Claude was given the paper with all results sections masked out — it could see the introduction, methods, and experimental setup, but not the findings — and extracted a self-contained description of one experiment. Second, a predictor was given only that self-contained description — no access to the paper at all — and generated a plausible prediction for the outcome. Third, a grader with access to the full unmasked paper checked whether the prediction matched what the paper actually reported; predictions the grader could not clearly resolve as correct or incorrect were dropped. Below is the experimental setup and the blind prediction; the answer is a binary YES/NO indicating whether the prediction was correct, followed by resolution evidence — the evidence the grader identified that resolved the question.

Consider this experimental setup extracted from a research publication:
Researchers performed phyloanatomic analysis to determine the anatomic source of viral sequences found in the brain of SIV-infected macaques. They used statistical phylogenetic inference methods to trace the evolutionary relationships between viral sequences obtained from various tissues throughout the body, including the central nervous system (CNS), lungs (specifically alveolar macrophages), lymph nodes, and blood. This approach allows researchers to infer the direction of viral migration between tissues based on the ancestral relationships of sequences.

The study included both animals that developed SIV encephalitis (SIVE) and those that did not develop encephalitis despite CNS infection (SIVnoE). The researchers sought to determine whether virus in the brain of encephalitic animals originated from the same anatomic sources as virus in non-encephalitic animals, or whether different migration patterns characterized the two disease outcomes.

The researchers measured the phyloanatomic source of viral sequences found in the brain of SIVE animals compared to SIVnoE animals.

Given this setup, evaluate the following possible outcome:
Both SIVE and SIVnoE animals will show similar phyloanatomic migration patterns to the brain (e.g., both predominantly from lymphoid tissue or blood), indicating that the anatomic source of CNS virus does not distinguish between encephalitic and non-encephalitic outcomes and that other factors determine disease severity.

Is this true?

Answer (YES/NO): NO